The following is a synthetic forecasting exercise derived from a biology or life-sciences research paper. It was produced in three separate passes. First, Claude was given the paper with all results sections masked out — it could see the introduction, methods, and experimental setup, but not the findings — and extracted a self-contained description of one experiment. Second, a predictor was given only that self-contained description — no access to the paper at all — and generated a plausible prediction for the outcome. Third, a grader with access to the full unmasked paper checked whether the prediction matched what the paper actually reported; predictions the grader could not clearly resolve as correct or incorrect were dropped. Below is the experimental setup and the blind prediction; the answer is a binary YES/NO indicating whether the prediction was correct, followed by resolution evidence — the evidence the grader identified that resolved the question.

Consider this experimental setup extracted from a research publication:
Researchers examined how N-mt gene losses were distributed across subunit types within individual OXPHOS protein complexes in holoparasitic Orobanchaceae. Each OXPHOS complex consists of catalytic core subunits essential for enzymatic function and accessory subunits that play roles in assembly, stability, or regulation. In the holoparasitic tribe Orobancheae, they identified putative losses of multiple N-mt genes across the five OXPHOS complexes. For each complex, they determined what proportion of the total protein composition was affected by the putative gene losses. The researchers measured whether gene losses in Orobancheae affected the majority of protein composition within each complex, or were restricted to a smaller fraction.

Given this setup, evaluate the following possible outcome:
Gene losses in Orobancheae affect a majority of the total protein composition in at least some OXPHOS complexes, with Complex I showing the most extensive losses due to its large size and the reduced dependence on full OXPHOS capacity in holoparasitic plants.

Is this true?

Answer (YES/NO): NO